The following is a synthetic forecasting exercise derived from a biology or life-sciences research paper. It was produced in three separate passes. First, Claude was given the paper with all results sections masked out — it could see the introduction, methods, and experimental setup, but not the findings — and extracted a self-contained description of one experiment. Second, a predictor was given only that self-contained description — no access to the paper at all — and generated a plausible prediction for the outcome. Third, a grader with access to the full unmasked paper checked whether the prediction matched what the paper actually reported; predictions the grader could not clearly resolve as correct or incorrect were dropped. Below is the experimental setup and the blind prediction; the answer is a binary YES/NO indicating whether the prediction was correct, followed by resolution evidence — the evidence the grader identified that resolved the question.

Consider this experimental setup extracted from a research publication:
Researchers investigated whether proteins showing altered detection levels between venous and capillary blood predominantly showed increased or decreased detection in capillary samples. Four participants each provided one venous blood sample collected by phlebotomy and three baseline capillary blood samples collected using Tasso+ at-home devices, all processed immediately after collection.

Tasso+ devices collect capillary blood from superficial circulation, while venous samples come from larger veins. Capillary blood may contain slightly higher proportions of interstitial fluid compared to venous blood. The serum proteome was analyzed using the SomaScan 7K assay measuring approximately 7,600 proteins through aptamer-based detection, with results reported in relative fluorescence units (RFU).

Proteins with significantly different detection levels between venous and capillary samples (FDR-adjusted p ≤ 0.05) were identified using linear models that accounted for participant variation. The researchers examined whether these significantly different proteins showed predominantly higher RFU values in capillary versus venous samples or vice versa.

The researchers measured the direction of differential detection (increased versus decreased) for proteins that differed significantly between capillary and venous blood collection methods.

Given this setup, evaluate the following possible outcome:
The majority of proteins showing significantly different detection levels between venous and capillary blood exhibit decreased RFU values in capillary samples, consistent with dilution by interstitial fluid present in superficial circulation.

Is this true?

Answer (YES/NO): NO